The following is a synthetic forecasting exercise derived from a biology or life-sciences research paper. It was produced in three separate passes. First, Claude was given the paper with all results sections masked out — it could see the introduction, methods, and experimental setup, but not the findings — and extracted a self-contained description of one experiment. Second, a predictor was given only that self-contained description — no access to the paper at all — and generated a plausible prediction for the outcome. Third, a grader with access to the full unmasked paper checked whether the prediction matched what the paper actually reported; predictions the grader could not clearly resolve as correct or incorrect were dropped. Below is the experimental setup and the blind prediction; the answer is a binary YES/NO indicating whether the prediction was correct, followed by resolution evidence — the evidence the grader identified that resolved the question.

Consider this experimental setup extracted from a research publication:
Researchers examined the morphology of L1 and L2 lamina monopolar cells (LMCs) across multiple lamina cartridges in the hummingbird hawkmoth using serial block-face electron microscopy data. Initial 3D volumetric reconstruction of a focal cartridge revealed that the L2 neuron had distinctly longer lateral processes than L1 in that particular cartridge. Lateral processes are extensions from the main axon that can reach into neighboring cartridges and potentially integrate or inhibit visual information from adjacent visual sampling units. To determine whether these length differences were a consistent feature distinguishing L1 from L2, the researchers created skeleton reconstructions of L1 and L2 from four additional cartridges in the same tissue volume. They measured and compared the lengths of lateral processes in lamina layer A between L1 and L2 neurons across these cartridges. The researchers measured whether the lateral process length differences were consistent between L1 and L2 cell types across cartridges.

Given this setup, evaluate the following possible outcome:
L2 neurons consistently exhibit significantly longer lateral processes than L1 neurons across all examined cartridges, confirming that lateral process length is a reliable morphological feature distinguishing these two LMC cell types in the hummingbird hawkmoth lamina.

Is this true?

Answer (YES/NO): NO